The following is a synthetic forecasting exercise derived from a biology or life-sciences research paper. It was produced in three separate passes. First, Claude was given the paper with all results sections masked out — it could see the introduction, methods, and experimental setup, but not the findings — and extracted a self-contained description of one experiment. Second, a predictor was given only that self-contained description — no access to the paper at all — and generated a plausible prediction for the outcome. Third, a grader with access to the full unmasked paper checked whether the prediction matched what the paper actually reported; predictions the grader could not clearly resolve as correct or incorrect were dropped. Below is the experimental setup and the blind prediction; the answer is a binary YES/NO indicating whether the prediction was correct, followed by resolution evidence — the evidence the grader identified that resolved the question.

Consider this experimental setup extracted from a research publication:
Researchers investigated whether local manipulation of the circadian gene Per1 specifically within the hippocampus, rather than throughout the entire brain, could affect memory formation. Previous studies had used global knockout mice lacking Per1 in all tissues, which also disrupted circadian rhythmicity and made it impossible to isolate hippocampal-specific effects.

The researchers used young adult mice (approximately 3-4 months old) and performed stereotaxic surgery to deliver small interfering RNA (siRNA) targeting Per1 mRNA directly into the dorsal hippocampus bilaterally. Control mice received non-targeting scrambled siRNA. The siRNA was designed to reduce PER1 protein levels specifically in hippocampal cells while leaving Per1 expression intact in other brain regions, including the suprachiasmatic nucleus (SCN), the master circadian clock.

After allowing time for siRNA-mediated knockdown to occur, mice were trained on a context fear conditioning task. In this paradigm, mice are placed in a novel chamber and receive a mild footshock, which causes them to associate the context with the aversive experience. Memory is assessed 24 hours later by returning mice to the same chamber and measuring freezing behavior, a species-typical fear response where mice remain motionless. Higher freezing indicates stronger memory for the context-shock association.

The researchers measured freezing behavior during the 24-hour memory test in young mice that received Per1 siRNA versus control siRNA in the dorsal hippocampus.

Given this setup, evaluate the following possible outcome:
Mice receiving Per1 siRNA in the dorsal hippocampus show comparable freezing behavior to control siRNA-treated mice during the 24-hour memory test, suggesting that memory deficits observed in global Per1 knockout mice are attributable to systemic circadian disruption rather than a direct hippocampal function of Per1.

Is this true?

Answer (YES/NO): NO